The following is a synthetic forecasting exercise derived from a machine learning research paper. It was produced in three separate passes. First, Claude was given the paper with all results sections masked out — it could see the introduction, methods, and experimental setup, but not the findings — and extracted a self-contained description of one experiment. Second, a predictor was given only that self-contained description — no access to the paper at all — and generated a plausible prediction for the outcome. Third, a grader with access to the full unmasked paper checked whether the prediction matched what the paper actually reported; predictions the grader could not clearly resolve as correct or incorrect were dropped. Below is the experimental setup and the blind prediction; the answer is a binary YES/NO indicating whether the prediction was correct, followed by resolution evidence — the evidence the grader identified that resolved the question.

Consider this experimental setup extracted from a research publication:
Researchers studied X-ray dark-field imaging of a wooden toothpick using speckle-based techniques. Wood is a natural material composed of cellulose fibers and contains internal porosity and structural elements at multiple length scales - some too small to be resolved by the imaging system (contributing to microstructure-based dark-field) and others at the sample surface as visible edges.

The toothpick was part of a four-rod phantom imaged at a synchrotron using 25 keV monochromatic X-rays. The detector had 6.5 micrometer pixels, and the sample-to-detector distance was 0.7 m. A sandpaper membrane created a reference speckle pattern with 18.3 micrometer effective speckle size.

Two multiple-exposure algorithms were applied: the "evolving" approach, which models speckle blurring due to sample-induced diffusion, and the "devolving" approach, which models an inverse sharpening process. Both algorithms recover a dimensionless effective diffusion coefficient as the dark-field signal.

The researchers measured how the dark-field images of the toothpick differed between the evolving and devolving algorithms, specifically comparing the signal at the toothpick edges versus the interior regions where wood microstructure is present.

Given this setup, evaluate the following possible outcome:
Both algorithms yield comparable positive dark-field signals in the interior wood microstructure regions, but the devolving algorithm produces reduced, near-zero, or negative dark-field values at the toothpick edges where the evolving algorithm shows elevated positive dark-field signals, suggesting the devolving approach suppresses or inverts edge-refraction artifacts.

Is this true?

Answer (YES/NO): YES